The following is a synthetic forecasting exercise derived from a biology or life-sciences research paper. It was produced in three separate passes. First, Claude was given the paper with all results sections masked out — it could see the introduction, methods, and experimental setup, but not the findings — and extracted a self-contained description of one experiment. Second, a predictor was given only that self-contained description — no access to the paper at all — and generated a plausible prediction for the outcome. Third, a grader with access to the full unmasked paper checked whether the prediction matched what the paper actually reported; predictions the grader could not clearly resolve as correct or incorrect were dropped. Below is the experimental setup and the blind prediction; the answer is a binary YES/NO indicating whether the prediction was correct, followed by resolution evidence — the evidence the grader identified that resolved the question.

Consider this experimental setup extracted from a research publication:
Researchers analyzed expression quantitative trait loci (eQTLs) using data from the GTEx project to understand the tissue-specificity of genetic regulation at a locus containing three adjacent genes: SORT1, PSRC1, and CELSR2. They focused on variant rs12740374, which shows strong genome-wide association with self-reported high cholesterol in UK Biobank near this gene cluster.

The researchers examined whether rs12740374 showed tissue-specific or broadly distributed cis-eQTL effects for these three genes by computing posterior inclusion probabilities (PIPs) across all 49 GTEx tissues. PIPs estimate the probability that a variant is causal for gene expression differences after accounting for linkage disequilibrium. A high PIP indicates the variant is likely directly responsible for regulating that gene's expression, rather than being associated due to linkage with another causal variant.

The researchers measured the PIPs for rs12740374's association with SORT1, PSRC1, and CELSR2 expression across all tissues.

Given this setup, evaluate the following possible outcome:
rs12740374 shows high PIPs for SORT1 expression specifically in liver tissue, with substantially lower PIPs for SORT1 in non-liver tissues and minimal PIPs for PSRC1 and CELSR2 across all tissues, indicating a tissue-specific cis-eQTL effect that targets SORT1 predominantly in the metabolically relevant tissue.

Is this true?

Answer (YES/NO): NO